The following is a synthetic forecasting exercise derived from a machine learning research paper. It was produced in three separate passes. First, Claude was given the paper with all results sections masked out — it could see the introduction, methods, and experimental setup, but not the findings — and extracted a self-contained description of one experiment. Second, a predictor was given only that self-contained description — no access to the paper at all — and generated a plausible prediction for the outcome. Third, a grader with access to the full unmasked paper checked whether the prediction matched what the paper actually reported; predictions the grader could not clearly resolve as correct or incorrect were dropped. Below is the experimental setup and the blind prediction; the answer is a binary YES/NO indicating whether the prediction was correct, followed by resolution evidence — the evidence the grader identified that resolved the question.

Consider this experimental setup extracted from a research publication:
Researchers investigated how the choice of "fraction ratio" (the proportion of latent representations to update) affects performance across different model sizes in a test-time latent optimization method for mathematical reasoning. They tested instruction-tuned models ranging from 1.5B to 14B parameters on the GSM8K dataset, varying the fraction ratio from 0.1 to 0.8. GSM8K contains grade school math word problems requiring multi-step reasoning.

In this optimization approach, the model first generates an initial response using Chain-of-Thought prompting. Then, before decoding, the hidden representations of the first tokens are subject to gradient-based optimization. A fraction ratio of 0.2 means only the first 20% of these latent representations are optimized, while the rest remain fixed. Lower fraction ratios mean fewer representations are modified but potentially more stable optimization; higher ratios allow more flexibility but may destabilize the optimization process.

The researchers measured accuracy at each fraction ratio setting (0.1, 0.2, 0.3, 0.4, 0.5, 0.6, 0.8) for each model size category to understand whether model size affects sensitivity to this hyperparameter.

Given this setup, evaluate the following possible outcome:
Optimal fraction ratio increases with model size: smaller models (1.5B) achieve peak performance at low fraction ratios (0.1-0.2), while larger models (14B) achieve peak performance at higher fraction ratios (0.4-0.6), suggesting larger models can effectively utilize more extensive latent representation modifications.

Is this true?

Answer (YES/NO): YES